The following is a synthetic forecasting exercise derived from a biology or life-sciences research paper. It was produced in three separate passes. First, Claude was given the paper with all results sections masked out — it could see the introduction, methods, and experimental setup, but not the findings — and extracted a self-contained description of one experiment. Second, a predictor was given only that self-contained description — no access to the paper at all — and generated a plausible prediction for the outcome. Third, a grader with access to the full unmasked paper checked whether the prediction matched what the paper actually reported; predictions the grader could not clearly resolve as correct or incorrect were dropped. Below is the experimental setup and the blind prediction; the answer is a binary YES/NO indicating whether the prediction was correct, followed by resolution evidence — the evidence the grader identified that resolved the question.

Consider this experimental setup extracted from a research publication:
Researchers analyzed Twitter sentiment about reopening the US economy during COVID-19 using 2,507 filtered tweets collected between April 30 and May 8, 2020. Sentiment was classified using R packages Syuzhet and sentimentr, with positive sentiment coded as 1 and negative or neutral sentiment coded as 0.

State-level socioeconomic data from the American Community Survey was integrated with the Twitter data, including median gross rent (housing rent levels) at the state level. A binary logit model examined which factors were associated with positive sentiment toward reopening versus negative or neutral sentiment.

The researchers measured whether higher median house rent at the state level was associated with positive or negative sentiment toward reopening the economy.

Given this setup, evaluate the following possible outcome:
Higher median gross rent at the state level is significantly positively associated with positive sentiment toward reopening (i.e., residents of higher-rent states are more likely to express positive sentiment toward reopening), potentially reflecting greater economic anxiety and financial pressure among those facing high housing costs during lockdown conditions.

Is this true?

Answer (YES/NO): YES